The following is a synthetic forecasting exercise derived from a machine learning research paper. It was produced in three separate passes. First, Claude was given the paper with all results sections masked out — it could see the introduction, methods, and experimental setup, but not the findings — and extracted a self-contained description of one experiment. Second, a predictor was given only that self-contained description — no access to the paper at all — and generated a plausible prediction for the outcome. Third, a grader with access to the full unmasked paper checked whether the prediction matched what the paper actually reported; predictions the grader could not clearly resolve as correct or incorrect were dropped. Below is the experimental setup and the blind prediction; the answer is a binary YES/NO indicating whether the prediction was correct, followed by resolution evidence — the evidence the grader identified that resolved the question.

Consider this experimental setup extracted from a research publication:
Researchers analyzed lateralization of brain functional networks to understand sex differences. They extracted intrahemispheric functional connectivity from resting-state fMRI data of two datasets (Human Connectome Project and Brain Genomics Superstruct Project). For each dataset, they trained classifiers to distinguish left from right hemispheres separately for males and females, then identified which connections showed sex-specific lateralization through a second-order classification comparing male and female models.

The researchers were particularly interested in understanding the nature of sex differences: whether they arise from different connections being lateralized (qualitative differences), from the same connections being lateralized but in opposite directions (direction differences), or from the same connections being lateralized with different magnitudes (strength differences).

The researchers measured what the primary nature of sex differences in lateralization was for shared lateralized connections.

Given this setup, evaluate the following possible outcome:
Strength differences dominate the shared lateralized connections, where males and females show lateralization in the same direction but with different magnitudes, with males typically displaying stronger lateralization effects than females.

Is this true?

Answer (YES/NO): NO